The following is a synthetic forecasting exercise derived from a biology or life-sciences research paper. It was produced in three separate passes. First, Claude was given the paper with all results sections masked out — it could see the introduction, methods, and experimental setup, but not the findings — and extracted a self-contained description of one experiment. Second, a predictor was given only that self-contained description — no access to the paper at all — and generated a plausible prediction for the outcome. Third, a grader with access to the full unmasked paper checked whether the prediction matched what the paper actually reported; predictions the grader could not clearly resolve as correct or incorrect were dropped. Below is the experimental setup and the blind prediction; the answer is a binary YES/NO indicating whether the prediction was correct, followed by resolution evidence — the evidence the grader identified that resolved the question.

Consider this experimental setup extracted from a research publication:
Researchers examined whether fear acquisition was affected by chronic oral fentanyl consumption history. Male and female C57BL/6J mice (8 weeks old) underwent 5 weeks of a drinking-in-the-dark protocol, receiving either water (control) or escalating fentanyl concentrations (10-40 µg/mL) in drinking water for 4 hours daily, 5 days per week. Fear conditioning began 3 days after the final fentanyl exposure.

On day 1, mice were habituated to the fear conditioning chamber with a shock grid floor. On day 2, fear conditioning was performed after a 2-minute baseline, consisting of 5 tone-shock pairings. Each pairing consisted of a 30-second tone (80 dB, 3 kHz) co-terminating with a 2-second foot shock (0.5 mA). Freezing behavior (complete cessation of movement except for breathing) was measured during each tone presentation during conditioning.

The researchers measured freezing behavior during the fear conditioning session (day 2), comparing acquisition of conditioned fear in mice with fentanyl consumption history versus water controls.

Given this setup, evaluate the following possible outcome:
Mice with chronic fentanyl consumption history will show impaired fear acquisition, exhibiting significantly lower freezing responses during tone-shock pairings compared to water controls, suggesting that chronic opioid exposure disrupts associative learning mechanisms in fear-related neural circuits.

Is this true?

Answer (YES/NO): NO